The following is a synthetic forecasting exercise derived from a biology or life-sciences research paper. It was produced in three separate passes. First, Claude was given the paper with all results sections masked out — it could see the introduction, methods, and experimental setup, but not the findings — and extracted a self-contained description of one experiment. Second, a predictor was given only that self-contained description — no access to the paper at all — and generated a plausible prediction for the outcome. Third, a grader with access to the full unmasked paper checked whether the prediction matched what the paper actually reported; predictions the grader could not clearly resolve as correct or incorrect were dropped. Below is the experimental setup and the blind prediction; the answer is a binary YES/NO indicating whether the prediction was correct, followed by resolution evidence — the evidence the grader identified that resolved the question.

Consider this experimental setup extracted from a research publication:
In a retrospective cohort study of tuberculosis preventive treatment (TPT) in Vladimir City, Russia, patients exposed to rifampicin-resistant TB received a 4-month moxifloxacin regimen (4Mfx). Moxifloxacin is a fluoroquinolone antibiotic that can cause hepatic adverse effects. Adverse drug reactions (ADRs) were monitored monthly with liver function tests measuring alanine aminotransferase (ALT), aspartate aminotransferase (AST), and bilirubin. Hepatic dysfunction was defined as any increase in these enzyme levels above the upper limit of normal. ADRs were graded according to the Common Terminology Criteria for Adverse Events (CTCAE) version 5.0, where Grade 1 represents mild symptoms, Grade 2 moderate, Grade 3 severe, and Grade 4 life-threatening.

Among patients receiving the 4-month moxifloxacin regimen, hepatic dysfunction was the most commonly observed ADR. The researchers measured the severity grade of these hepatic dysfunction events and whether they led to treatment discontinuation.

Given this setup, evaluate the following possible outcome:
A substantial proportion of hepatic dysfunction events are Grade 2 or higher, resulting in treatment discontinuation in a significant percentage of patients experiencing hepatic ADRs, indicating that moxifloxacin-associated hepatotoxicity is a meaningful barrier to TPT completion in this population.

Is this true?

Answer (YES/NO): NO